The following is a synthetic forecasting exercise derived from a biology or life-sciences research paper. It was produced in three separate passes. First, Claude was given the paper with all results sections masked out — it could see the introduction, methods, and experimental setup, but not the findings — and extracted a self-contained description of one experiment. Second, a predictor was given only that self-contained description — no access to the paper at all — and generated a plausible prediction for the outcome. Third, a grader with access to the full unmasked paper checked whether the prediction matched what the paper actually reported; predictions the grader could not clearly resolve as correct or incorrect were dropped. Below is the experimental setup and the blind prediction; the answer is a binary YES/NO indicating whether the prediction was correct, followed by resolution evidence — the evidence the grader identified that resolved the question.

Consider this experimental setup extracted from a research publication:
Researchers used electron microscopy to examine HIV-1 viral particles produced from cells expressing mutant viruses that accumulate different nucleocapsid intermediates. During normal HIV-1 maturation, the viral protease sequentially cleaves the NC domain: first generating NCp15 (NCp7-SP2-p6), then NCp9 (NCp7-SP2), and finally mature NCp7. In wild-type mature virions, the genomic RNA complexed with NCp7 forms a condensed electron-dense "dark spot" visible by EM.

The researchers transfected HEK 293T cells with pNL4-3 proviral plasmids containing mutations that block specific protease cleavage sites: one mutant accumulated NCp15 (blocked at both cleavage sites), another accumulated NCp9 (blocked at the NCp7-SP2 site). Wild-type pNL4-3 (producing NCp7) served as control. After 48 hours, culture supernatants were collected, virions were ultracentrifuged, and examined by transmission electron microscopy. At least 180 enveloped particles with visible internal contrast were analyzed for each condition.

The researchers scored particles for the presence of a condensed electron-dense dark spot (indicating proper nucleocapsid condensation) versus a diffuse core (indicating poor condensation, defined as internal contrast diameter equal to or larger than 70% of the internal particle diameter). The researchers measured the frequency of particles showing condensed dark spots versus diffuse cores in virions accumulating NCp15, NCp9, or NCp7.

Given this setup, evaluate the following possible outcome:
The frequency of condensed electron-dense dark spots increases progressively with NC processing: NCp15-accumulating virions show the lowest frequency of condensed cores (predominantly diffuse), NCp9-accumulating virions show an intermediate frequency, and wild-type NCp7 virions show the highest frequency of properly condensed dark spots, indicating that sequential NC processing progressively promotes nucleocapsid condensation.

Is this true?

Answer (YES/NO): NO